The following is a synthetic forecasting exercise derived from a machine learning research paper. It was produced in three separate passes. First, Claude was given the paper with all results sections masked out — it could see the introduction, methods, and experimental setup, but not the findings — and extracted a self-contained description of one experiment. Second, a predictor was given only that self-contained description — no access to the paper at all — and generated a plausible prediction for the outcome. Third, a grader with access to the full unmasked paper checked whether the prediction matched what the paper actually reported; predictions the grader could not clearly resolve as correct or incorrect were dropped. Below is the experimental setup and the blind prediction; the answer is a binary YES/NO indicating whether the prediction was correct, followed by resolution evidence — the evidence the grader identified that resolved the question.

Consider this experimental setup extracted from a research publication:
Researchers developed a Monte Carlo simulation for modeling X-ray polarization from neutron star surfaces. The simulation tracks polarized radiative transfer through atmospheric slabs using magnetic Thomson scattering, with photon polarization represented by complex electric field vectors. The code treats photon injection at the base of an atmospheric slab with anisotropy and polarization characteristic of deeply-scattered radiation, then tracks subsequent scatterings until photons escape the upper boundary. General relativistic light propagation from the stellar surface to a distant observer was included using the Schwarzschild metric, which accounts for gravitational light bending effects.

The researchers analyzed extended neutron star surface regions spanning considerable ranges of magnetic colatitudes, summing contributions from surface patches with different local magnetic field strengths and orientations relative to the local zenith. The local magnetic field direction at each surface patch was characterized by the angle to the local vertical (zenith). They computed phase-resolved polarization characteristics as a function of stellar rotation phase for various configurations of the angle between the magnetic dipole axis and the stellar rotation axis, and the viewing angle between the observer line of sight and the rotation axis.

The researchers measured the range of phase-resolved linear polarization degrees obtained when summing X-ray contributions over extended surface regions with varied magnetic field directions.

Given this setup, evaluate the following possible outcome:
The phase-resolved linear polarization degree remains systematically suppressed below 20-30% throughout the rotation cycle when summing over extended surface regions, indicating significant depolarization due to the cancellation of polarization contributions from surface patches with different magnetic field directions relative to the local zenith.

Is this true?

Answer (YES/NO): NO